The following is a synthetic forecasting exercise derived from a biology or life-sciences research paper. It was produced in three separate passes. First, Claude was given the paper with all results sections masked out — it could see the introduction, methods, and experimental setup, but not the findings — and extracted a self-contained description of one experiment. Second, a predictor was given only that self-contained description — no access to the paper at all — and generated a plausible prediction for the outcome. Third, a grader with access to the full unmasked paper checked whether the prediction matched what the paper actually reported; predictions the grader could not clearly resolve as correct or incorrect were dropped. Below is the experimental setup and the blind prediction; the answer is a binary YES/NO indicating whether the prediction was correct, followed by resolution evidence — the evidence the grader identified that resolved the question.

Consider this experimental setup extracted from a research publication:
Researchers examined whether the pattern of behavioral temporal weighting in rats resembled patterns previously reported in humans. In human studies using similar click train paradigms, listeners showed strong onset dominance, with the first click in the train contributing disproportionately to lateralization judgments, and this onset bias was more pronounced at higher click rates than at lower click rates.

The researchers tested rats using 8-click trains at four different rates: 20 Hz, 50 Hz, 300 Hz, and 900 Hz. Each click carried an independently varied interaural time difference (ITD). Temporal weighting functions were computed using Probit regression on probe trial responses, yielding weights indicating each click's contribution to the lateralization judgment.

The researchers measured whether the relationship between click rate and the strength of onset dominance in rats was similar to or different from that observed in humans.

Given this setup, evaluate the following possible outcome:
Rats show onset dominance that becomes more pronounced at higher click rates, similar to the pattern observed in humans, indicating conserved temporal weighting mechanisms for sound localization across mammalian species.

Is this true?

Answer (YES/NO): YES